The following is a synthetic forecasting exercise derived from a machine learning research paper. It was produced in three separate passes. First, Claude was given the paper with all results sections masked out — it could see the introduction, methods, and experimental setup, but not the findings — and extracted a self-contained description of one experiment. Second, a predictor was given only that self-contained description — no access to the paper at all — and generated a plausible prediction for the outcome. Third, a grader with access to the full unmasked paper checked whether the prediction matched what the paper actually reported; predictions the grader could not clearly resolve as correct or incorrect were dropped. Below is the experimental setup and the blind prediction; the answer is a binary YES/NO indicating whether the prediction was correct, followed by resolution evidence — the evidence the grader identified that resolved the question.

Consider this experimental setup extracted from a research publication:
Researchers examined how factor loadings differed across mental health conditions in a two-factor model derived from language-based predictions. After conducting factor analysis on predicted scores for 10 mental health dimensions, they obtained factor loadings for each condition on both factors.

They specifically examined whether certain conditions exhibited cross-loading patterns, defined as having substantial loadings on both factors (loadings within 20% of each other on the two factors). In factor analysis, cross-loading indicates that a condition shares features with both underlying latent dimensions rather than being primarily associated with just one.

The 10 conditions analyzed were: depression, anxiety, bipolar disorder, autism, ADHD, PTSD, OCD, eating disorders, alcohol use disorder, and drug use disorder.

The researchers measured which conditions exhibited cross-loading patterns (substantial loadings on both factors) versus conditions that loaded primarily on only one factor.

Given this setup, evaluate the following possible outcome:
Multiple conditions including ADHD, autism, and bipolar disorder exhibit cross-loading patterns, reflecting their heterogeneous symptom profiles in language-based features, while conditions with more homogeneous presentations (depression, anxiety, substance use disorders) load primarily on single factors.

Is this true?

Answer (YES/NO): NO